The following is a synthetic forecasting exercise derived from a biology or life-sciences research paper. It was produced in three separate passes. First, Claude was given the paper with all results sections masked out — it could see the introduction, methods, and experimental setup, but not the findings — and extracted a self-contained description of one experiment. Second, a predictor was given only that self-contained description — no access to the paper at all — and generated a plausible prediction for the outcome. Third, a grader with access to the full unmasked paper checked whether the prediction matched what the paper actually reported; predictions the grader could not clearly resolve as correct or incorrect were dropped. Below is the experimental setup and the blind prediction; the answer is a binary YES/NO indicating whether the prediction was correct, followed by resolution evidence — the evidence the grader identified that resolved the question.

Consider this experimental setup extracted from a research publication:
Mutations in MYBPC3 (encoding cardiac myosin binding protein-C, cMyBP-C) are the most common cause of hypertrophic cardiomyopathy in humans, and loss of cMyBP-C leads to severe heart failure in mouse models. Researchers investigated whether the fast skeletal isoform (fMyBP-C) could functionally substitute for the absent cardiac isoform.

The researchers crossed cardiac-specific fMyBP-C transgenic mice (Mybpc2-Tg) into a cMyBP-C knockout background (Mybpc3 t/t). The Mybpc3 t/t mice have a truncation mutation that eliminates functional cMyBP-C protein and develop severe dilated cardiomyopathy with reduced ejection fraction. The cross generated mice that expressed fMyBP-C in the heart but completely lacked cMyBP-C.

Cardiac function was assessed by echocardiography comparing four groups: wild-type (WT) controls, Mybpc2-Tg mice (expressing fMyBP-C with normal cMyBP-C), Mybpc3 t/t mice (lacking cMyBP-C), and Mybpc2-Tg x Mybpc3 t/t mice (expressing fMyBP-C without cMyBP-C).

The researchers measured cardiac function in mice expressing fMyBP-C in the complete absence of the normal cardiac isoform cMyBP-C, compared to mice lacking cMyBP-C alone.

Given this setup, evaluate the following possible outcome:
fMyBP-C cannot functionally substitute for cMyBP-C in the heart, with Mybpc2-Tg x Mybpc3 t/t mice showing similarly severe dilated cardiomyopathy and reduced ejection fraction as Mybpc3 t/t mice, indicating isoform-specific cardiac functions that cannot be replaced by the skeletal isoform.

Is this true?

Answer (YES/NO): NO